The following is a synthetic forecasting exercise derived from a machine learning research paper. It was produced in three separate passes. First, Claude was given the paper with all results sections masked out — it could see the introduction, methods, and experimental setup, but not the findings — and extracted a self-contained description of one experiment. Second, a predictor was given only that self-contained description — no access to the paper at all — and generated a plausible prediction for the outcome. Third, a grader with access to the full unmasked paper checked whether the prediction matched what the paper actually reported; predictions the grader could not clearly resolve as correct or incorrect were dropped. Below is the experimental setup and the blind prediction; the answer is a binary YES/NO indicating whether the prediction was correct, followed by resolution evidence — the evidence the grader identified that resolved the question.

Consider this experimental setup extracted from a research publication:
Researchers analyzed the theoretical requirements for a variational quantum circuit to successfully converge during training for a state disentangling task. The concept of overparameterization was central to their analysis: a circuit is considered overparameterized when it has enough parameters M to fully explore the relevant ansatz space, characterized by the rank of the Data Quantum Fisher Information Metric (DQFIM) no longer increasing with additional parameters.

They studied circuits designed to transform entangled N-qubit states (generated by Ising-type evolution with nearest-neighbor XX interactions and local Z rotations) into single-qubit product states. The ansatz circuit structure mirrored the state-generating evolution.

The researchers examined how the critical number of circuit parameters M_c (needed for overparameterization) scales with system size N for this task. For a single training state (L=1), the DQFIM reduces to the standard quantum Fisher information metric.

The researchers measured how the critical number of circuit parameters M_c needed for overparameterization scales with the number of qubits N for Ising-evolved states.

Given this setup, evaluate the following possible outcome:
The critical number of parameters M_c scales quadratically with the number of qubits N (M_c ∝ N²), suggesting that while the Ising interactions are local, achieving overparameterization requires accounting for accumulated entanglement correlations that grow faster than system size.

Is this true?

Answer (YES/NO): NO